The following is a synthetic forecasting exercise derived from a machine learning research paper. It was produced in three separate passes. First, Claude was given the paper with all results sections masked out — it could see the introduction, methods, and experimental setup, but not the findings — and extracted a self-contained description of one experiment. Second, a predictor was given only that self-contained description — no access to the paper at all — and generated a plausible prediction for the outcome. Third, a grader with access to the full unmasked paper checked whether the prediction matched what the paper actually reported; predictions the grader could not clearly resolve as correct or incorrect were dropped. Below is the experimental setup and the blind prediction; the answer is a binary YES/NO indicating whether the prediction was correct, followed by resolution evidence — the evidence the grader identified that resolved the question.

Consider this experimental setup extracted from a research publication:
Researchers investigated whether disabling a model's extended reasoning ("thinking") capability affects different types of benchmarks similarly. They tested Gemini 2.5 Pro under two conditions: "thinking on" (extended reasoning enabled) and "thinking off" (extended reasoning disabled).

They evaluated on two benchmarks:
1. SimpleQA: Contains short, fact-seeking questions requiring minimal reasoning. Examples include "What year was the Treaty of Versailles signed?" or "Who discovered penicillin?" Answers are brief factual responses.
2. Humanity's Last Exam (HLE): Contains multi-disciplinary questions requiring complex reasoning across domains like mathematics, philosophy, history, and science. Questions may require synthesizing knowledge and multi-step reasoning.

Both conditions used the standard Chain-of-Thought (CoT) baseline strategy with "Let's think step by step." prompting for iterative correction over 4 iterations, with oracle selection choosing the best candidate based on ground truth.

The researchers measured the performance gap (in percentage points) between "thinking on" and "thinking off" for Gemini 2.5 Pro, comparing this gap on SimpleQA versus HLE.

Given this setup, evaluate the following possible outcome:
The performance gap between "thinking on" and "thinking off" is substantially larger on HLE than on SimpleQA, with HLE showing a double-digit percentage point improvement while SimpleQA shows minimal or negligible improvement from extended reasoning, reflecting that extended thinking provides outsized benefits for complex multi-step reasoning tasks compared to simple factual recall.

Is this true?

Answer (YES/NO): YES